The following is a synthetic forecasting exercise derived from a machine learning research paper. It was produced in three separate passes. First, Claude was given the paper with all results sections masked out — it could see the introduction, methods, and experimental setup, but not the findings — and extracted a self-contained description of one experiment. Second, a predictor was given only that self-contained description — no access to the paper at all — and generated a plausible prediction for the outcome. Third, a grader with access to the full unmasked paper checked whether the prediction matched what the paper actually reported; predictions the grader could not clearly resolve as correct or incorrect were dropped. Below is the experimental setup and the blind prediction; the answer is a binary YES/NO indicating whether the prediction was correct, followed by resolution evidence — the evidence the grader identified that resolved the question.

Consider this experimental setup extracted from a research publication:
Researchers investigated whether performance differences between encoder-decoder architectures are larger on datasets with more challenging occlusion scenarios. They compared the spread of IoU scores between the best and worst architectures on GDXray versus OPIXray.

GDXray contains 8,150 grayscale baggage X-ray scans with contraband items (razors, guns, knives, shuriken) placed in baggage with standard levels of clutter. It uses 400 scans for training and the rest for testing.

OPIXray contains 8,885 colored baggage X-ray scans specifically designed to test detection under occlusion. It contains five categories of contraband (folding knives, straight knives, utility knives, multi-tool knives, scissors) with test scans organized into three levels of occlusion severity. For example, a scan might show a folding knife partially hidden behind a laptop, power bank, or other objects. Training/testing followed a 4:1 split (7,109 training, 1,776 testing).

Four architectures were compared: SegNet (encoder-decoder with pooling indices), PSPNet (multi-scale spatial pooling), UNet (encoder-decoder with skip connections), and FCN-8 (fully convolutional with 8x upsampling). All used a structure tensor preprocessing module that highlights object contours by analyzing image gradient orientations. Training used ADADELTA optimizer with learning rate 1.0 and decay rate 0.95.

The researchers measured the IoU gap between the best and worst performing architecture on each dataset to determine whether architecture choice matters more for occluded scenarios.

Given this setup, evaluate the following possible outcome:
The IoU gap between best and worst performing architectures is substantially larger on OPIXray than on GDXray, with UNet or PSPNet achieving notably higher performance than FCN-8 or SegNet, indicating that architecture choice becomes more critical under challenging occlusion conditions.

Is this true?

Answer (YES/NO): NO